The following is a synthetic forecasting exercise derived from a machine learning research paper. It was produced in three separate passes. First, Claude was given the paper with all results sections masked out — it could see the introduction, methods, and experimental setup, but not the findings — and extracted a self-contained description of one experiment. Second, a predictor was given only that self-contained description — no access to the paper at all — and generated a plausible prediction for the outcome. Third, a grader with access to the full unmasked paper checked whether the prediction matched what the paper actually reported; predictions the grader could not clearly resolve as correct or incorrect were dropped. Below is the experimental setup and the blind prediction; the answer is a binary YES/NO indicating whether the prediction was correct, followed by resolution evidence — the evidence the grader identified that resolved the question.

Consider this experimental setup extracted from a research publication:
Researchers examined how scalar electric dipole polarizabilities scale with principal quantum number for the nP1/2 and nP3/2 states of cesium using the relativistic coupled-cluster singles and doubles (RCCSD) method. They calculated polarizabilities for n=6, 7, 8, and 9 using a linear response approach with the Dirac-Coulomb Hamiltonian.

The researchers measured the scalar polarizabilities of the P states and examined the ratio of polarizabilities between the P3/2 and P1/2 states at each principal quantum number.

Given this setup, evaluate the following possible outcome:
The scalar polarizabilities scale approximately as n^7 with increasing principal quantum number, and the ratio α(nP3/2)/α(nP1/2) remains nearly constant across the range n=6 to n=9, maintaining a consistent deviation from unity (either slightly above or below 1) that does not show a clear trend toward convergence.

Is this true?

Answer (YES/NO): NO